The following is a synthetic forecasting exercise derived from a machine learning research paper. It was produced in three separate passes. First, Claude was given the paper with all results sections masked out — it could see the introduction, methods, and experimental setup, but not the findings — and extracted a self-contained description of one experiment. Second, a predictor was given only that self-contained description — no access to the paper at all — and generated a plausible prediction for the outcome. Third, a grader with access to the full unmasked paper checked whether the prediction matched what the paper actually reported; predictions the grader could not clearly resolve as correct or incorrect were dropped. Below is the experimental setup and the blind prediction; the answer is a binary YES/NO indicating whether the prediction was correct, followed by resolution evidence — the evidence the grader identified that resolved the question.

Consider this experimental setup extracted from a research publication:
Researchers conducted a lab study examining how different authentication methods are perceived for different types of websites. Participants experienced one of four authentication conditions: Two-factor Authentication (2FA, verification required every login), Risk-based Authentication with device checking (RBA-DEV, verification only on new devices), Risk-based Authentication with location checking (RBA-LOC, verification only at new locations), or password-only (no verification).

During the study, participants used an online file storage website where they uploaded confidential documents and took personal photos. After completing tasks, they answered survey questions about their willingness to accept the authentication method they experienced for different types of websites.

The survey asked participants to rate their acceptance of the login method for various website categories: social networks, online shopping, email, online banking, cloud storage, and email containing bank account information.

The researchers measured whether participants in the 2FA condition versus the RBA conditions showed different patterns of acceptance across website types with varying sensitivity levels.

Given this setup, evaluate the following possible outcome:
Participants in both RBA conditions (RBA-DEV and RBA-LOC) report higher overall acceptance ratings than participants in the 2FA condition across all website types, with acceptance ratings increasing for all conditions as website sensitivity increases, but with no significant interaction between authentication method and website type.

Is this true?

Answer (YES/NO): NO